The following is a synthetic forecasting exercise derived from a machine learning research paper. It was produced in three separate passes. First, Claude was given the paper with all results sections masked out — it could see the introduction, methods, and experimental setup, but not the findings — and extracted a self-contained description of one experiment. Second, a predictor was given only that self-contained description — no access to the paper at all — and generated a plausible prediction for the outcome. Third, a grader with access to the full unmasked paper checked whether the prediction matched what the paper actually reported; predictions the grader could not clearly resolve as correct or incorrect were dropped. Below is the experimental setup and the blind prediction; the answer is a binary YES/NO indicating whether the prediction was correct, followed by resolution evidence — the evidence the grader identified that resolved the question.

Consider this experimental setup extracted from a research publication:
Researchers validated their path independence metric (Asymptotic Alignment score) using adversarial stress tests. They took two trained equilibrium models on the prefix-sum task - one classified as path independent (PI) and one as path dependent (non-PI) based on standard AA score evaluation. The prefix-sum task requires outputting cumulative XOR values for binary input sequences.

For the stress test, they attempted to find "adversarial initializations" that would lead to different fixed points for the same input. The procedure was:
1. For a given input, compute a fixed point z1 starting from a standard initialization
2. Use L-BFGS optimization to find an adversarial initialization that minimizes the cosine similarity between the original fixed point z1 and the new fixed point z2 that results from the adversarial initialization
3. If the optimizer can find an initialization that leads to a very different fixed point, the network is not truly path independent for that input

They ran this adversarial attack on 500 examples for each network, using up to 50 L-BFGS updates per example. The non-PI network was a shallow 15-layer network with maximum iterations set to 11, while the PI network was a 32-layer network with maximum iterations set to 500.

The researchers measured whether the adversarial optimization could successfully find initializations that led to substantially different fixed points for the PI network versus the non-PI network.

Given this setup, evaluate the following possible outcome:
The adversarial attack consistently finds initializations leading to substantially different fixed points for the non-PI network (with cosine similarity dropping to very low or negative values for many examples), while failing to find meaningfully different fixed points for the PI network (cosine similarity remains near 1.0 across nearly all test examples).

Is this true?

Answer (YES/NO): YES